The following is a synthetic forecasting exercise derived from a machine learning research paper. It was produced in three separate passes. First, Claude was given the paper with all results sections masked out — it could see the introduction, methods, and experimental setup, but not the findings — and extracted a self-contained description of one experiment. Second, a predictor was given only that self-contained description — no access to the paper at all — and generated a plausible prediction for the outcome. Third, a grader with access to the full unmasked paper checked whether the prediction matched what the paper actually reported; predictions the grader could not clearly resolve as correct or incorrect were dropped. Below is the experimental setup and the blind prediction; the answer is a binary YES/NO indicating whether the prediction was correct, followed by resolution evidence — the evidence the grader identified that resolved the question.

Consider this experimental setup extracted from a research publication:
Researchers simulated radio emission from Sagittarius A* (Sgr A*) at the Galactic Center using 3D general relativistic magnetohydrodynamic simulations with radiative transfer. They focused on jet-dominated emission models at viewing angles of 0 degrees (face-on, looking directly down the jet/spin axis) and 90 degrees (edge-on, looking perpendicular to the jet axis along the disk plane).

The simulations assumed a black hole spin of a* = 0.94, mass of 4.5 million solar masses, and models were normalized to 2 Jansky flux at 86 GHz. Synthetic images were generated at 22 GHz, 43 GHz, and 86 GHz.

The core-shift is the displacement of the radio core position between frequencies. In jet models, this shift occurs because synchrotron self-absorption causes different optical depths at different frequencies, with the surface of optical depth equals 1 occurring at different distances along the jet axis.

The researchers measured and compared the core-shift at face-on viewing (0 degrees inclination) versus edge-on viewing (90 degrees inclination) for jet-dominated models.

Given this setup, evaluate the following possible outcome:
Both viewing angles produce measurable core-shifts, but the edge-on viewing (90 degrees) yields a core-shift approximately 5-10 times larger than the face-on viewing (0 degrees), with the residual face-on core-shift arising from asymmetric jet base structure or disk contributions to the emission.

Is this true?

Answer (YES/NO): NO